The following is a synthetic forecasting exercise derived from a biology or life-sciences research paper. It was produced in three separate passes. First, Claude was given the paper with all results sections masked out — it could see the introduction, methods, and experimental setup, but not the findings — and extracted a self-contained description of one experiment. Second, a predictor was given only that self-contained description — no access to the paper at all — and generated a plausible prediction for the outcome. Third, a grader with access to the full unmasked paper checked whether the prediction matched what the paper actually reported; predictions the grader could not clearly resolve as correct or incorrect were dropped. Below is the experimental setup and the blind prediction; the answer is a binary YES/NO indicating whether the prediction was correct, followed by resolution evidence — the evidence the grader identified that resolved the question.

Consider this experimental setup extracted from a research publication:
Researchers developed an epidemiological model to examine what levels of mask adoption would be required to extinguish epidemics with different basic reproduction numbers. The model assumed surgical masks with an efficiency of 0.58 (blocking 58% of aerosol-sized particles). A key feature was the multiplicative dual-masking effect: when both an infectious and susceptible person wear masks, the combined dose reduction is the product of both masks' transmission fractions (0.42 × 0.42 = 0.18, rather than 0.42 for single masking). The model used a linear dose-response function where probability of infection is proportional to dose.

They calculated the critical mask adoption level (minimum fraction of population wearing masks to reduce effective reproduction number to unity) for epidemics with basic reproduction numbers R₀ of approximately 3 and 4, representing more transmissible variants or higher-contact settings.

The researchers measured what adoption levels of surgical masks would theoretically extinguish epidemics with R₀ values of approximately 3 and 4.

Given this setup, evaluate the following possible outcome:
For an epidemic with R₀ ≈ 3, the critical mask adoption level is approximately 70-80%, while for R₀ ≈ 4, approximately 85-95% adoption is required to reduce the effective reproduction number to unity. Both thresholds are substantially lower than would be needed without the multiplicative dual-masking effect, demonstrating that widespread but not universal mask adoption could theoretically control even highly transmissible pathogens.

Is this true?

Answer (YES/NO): YES